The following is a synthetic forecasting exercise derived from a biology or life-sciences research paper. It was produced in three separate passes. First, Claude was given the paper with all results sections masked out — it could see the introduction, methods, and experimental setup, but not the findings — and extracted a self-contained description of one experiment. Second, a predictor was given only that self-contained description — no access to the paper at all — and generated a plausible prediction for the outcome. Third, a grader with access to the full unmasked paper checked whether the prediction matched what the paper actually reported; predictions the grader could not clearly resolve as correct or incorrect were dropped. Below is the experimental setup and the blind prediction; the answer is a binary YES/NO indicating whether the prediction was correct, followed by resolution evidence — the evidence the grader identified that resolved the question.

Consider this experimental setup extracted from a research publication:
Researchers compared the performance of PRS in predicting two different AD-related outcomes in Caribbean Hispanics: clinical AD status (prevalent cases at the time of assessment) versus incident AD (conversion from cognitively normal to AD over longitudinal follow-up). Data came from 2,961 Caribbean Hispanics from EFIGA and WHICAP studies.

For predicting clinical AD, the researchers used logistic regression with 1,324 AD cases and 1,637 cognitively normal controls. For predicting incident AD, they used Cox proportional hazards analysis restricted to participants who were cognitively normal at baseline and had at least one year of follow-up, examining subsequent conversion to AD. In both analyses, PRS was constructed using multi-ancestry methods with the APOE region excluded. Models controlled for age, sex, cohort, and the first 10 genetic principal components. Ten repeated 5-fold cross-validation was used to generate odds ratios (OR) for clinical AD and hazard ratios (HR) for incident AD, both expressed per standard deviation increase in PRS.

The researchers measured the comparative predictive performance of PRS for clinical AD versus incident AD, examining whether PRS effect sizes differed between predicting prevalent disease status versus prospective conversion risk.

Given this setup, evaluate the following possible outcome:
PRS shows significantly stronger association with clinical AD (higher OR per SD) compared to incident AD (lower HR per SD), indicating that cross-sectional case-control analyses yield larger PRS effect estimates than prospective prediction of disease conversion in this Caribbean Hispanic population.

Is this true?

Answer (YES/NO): NO